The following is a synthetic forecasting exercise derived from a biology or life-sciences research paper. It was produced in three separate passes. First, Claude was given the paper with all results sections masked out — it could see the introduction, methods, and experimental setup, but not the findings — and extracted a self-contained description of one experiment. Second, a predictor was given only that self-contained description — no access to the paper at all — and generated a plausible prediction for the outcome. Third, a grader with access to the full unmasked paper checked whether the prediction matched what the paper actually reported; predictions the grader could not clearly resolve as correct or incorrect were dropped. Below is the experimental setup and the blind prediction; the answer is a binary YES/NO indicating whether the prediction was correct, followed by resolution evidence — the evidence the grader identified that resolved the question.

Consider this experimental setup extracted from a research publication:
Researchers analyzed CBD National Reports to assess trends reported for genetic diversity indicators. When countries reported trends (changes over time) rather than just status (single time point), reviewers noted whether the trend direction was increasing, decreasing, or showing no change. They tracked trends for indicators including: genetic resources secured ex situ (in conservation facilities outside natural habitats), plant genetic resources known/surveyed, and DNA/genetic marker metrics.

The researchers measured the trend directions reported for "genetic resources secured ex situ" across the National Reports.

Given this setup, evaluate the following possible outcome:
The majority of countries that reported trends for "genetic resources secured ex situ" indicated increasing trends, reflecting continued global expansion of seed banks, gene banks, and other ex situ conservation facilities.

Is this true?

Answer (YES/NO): YES